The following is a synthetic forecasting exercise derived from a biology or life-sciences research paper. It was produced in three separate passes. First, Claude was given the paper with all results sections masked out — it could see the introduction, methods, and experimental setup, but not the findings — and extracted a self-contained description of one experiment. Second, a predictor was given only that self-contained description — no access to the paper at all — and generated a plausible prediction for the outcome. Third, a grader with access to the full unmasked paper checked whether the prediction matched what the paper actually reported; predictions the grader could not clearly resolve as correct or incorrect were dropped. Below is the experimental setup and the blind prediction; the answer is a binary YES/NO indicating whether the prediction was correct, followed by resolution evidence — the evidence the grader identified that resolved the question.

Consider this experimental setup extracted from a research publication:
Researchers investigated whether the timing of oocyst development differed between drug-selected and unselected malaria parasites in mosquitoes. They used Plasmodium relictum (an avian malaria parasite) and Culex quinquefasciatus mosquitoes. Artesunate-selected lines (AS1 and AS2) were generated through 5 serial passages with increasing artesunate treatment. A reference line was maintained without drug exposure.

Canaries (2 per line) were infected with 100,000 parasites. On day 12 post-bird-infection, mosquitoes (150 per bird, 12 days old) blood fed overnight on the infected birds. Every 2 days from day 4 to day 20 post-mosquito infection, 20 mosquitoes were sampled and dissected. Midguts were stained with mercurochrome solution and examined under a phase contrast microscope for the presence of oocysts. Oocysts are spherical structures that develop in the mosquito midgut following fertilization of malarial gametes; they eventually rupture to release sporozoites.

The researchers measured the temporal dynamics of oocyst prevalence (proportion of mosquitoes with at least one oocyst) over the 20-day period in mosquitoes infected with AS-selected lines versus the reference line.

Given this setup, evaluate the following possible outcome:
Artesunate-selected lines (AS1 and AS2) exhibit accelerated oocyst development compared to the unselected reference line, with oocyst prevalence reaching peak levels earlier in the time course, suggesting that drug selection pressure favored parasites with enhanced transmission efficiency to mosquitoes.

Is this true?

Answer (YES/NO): NO